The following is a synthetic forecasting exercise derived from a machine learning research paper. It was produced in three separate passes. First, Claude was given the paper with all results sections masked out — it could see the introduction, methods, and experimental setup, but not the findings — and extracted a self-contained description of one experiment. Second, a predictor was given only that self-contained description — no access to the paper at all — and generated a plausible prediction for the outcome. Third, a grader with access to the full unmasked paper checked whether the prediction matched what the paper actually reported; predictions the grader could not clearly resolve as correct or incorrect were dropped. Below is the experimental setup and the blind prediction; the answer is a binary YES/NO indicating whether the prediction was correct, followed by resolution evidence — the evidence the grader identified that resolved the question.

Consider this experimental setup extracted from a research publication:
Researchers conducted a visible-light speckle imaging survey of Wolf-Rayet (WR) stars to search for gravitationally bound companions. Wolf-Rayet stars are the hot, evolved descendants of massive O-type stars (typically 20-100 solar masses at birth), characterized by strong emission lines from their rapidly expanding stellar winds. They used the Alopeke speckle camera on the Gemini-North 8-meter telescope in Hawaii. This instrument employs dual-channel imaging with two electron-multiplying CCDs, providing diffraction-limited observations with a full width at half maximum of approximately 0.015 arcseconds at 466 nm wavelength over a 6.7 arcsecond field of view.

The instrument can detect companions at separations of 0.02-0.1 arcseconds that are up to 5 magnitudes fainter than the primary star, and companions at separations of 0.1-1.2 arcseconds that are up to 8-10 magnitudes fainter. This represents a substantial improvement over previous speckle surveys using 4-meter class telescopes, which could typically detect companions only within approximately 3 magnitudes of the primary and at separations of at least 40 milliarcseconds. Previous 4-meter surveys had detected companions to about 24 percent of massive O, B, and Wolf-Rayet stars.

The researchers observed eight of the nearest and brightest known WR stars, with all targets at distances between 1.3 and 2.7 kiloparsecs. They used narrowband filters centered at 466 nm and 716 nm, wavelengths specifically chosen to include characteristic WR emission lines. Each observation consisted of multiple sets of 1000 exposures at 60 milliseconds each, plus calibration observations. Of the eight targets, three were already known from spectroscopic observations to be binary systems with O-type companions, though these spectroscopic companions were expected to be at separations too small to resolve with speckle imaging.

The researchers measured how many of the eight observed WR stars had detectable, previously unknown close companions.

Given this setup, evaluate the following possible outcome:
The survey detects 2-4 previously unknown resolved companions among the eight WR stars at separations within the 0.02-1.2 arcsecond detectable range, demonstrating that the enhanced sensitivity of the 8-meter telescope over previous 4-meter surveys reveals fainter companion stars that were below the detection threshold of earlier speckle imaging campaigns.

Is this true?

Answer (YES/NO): YES